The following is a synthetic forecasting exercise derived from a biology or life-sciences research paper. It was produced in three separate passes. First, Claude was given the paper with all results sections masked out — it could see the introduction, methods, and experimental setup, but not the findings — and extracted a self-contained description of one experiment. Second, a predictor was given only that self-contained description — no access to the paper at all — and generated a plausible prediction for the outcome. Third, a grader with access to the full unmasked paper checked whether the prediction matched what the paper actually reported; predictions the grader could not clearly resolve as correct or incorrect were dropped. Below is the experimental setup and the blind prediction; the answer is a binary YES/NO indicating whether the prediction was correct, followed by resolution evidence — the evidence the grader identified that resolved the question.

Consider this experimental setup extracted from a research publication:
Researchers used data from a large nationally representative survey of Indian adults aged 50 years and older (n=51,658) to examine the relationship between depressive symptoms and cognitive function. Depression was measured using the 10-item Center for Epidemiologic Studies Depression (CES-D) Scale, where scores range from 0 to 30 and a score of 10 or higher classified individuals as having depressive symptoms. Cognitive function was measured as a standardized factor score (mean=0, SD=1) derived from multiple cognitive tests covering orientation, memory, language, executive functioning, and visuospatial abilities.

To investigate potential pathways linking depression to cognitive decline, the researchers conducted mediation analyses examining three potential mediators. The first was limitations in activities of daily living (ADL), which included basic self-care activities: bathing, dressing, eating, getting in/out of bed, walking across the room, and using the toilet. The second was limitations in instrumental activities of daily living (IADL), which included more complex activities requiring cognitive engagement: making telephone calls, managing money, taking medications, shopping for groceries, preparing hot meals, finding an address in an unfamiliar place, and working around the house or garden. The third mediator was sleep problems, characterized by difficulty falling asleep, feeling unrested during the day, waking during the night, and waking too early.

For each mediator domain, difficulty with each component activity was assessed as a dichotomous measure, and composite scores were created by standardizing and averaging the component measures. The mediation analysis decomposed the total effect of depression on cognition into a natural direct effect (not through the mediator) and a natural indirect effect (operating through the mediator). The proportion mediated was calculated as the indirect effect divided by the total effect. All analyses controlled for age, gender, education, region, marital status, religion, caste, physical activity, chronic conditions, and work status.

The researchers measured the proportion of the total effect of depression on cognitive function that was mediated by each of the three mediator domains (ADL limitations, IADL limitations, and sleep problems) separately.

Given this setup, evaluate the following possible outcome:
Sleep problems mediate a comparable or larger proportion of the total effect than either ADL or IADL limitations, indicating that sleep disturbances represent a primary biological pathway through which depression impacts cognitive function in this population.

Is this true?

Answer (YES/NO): NO